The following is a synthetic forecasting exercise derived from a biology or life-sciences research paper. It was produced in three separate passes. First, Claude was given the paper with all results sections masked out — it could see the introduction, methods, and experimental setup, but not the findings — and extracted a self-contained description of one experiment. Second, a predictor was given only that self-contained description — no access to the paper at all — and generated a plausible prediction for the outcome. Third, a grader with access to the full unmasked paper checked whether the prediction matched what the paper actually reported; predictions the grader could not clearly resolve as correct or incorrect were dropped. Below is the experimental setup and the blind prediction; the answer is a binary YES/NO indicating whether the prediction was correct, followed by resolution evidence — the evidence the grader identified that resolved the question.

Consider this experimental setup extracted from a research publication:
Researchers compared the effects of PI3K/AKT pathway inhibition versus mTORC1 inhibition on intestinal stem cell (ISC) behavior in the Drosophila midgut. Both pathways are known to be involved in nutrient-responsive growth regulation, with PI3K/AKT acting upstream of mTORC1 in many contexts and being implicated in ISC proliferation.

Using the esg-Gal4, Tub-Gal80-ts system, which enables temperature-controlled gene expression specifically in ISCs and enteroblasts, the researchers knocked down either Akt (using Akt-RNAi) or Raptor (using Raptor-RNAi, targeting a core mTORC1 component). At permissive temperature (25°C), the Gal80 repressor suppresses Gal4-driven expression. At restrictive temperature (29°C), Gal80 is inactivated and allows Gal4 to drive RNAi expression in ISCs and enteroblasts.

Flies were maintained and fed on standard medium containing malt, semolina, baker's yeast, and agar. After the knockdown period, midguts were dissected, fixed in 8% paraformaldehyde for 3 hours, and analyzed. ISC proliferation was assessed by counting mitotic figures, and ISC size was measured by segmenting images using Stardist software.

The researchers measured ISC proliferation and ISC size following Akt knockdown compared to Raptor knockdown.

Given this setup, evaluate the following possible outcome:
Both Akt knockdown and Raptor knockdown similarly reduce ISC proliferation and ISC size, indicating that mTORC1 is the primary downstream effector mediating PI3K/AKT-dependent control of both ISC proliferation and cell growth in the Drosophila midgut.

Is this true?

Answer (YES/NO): NO